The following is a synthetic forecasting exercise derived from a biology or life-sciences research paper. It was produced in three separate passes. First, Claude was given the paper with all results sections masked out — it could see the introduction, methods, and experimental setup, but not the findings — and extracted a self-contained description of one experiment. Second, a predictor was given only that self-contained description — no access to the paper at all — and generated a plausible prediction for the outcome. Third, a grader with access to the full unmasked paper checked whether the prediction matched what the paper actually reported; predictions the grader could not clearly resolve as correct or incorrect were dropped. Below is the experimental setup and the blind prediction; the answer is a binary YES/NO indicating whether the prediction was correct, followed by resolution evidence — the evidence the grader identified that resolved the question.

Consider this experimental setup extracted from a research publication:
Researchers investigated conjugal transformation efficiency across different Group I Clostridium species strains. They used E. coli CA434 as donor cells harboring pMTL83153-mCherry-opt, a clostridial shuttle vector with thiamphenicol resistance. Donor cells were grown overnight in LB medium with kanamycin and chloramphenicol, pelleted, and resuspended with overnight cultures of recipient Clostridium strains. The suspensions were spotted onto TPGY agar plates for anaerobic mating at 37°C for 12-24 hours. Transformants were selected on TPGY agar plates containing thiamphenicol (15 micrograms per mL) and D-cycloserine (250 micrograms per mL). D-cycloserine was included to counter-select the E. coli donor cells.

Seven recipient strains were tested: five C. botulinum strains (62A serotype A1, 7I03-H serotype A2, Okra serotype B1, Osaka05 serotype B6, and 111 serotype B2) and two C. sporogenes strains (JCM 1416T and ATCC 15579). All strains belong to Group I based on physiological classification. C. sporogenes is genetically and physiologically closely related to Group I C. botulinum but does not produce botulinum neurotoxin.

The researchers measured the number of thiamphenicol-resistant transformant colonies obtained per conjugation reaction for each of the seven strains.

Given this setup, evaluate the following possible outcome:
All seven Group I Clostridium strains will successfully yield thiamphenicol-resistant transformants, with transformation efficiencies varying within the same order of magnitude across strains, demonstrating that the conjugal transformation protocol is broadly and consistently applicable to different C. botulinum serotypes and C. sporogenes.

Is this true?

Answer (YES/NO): NO